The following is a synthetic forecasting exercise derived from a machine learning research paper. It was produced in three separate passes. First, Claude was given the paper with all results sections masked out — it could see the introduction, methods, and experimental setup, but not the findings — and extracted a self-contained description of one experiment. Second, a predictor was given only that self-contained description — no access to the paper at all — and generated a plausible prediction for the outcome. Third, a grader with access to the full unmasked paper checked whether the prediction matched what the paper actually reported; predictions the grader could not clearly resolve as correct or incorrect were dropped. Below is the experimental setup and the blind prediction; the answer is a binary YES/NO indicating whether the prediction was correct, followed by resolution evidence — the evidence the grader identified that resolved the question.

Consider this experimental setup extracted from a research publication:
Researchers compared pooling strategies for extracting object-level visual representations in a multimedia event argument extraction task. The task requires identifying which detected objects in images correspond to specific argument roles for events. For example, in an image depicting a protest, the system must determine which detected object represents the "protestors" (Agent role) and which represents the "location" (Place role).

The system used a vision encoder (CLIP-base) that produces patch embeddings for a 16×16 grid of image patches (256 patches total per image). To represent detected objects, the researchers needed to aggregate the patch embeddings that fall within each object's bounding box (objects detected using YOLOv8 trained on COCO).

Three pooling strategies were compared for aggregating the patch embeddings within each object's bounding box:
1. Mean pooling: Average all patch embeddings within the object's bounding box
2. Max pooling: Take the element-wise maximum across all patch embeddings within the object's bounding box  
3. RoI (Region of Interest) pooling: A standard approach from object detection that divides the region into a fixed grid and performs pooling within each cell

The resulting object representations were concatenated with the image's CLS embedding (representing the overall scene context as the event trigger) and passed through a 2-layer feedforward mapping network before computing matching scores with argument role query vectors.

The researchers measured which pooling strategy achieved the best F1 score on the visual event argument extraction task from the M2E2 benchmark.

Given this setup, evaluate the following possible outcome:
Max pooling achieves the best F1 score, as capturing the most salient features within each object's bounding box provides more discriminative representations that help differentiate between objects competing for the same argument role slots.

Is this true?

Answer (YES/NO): YES